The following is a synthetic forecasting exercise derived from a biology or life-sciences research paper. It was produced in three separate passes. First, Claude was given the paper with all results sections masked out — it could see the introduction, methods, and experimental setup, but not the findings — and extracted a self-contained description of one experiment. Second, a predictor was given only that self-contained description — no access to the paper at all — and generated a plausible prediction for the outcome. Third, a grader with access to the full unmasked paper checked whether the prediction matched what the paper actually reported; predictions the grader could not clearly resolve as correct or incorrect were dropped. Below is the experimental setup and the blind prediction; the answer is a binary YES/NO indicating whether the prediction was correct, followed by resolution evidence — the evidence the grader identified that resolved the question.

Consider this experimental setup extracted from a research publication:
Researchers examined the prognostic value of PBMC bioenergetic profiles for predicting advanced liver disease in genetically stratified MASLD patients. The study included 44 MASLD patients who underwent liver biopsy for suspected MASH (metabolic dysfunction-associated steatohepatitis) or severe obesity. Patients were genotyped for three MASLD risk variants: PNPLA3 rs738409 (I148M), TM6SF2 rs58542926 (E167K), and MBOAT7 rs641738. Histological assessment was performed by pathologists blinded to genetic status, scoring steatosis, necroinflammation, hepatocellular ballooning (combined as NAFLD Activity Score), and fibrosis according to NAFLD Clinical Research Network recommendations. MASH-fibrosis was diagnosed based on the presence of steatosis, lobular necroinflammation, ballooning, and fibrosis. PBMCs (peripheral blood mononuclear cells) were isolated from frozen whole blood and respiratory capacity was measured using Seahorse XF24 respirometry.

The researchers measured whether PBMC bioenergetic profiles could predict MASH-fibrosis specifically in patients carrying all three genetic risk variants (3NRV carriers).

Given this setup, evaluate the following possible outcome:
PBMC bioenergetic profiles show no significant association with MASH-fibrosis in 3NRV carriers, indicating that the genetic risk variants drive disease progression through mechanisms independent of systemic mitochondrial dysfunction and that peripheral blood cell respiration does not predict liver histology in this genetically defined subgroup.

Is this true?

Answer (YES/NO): NO